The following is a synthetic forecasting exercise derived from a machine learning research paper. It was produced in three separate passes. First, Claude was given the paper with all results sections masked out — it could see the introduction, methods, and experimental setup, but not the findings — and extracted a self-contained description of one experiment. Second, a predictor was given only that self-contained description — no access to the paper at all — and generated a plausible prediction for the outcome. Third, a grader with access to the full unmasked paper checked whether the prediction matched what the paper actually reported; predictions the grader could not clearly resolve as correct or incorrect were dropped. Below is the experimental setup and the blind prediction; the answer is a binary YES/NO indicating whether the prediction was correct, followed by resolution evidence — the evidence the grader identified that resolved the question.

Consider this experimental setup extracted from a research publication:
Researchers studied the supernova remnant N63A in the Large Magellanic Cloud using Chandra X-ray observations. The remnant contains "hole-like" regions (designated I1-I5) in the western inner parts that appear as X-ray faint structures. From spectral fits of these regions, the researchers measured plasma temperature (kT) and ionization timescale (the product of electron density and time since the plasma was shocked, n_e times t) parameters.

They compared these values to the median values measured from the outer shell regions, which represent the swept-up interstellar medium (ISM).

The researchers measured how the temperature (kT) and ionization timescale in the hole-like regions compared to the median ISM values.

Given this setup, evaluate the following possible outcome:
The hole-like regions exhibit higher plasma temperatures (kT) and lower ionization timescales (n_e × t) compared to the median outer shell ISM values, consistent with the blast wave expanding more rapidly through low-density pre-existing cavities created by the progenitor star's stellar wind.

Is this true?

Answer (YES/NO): NO